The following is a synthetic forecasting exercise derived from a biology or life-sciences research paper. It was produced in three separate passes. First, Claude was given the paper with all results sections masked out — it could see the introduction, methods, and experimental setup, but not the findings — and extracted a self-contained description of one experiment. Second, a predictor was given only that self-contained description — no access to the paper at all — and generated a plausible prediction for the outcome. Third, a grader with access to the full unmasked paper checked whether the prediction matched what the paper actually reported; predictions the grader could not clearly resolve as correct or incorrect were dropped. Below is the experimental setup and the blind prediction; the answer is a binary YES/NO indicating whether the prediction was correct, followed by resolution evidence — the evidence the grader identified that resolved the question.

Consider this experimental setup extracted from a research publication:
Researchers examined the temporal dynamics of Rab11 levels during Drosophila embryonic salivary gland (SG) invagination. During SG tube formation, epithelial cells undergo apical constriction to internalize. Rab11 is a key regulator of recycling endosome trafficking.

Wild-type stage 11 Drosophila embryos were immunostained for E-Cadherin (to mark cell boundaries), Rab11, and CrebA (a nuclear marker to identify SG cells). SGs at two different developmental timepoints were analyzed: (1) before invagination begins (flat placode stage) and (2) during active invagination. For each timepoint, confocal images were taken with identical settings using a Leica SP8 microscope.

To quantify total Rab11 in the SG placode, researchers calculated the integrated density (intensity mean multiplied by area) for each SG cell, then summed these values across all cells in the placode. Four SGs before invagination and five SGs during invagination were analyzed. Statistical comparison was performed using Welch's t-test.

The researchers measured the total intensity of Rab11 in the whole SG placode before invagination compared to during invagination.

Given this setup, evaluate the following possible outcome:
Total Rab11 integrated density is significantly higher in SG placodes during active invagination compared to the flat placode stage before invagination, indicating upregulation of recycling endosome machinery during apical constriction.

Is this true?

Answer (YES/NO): YES